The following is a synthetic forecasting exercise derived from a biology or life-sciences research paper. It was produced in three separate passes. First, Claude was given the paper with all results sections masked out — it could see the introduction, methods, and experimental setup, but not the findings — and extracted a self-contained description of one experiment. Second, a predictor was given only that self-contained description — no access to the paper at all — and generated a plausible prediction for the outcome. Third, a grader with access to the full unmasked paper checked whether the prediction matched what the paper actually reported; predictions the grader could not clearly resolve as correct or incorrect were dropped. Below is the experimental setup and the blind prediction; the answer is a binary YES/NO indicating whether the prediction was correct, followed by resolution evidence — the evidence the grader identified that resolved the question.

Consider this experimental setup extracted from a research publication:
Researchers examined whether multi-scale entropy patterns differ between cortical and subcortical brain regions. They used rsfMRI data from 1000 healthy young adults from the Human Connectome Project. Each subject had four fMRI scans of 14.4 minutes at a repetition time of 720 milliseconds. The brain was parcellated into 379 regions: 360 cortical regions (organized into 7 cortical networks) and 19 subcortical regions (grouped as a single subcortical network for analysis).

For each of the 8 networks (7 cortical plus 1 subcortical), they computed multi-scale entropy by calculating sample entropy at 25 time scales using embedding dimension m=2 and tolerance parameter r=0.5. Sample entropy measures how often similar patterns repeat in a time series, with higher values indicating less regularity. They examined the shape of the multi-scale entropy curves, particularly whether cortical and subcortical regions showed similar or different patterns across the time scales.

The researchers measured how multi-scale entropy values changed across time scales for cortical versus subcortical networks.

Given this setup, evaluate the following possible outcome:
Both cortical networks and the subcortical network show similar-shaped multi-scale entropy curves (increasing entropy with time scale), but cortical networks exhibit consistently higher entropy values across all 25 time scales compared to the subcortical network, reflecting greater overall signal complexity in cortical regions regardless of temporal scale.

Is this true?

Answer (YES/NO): NO